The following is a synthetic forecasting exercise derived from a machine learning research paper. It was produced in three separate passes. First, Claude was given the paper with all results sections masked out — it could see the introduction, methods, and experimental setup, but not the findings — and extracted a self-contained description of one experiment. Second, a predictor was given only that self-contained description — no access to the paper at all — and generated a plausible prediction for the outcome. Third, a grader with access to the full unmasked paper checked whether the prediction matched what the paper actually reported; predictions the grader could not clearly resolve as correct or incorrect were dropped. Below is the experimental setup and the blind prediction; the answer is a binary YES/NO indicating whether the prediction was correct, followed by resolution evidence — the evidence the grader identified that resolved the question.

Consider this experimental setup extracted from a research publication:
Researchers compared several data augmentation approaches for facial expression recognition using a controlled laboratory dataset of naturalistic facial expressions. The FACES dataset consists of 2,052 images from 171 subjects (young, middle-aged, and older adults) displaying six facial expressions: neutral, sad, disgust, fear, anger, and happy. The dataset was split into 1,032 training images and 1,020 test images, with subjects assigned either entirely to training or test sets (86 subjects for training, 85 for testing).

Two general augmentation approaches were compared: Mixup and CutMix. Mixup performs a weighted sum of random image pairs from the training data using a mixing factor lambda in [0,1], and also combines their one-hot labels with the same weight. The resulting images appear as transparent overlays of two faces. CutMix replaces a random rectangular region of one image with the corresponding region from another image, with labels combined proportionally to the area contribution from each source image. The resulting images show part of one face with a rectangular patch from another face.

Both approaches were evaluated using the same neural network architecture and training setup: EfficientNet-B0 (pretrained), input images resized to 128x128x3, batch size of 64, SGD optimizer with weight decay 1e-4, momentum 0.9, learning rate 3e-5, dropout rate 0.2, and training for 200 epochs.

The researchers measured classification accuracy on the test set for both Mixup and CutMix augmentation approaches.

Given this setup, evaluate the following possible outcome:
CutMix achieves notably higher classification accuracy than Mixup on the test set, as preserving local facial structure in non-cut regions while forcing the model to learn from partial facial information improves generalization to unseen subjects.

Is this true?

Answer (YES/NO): NO